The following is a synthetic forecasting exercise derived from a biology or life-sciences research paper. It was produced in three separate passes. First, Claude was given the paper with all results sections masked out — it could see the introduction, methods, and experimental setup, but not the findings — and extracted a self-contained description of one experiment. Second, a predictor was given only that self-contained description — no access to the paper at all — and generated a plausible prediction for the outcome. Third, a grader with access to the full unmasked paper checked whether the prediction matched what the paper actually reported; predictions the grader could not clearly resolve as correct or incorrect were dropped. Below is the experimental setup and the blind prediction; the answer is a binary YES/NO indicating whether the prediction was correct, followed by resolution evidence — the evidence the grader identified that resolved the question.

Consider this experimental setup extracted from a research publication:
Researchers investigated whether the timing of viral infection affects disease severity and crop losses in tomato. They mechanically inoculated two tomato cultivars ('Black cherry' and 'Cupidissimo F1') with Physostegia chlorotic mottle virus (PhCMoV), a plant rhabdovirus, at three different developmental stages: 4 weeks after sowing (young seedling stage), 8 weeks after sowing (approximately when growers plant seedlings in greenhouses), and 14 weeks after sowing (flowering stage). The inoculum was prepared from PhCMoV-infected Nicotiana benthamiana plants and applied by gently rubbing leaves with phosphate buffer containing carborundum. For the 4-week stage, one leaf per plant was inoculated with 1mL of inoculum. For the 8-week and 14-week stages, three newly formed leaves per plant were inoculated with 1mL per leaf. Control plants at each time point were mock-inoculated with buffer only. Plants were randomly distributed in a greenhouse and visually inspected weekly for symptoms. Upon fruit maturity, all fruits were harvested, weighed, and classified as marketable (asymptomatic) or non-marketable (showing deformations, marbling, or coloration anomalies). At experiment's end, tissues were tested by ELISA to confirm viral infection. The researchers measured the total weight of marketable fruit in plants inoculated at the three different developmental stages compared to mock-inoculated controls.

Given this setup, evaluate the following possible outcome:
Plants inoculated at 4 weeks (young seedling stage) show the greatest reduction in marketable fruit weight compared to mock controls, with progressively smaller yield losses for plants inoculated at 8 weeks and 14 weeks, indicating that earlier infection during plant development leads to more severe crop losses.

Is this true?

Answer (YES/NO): YES